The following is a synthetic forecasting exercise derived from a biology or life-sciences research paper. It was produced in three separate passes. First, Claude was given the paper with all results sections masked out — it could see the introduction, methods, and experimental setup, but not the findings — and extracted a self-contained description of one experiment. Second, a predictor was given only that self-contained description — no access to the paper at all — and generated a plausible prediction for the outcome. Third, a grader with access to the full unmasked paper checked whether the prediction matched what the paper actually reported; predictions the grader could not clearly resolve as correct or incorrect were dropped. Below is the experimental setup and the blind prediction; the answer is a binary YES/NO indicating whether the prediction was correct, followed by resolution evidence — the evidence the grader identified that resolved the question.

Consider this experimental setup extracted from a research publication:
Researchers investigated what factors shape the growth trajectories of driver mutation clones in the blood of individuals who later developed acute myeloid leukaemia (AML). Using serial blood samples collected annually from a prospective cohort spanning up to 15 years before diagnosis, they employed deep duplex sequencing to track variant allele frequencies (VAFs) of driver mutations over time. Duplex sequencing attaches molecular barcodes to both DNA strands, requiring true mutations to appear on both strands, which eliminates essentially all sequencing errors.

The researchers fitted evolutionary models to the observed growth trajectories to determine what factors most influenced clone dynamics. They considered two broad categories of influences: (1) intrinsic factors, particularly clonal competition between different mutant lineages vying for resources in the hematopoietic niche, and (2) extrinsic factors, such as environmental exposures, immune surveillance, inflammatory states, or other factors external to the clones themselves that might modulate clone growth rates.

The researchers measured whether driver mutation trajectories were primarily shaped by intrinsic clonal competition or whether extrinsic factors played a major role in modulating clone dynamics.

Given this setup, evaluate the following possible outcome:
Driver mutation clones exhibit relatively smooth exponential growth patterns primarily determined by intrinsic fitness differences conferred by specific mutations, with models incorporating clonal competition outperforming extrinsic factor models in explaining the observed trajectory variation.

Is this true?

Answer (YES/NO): YES